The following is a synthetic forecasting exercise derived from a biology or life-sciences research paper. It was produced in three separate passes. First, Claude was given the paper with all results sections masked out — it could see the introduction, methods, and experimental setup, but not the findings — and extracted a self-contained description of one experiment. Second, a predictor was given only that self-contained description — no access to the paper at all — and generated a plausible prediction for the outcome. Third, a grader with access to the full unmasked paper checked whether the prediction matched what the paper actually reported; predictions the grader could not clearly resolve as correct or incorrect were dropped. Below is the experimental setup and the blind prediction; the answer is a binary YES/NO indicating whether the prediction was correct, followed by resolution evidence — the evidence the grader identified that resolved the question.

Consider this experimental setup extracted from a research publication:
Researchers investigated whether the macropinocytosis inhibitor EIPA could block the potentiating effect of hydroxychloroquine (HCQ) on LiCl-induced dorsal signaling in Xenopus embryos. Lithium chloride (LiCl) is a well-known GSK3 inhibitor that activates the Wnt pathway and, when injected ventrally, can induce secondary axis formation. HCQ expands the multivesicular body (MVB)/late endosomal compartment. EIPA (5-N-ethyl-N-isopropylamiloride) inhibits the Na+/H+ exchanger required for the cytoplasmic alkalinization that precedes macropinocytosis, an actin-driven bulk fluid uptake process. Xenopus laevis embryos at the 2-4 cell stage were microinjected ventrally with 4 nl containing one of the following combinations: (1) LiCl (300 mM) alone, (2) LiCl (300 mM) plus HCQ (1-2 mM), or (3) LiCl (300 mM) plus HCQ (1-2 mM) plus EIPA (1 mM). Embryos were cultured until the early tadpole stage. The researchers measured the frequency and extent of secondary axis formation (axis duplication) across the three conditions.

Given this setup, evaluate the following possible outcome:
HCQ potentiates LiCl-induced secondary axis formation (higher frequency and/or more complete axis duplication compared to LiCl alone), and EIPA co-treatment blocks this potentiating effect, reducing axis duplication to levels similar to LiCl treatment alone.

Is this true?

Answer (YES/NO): YES